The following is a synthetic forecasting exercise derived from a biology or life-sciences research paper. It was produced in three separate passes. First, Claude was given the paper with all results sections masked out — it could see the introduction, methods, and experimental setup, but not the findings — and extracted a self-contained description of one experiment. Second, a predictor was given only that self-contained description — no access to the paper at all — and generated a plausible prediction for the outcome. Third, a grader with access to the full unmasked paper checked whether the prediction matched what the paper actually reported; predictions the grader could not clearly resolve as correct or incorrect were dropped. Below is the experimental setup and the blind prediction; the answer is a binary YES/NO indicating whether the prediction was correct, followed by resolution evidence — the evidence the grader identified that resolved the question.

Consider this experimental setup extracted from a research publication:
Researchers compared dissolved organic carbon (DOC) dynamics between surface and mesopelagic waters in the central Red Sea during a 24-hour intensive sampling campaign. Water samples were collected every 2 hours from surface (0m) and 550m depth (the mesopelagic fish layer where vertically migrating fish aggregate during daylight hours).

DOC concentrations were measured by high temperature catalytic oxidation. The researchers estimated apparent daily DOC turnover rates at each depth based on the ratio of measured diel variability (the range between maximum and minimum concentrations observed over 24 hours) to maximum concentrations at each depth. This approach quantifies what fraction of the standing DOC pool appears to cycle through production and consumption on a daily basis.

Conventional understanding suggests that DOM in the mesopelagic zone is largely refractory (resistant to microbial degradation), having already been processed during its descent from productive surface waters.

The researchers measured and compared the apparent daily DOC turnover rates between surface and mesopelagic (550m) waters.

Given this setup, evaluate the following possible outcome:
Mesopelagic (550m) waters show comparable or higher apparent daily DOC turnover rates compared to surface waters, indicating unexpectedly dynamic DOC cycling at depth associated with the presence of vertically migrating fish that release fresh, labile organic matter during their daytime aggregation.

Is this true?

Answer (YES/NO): YES